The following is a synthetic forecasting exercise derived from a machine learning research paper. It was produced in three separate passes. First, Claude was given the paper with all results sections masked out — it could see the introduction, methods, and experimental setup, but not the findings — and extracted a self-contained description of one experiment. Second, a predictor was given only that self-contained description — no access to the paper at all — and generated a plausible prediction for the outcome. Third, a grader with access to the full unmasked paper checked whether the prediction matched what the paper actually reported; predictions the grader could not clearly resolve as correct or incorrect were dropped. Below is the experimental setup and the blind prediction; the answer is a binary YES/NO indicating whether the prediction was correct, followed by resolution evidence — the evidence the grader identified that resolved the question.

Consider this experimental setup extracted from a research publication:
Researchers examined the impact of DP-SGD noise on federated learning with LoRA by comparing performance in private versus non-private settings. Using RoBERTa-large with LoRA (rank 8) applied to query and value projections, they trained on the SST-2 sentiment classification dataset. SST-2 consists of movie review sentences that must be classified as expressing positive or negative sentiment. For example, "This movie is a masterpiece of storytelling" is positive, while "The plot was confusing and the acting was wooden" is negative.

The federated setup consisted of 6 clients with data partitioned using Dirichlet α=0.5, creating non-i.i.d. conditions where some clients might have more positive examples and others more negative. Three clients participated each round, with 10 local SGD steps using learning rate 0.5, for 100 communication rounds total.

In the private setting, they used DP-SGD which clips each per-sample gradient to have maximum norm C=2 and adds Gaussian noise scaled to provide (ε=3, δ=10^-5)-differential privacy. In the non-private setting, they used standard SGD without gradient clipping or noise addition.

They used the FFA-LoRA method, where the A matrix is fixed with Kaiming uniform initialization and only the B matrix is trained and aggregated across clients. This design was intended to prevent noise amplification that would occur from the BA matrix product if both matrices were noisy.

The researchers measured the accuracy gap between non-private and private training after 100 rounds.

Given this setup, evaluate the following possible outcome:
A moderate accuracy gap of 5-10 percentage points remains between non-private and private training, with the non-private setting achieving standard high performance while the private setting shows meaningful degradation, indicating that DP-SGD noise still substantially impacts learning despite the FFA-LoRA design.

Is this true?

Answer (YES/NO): NO